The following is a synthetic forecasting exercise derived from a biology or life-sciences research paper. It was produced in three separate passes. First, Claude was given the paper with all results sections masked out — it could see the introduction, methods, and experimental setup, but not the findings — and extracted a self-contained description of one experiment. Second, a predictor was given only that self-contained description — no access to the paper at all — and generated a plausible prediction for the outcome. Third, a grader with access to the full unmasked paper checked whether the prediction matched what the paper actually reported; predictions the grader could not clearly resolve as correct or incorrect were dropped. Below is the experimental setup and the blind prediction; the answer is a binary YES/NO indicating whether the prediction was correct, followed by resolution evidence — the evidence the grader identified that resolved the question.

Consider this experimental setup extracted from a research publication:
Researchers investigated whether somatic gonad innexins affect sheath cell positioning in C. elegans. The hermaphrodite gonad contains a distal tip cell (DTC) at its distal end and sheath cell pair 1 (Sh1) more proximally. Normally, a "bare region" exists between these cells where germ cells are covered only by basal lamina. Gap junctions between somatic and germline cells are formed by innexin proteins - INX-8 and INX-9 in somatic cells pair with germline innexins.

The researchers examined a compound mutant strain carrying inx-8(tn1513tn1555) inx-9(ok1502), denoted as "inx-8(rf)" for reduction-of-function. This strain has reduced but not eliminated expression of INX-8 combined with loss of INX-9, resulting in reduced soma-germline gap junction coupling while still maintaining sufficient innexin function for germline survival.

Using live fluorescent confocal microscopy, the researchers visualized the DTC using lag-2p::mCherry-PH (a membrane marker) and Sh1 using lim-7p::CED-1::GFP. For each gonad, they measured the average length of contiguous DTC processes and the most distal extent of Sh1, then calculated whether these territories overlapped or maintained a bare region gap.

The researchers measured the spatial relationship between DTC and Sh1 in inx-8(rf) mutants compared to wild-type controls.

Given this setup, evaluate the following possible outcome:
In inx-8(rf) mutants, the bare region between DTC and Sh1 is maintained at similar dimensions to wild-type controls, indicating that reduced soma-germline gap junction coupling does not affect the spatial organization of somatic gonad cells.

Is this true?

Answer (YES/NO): NO